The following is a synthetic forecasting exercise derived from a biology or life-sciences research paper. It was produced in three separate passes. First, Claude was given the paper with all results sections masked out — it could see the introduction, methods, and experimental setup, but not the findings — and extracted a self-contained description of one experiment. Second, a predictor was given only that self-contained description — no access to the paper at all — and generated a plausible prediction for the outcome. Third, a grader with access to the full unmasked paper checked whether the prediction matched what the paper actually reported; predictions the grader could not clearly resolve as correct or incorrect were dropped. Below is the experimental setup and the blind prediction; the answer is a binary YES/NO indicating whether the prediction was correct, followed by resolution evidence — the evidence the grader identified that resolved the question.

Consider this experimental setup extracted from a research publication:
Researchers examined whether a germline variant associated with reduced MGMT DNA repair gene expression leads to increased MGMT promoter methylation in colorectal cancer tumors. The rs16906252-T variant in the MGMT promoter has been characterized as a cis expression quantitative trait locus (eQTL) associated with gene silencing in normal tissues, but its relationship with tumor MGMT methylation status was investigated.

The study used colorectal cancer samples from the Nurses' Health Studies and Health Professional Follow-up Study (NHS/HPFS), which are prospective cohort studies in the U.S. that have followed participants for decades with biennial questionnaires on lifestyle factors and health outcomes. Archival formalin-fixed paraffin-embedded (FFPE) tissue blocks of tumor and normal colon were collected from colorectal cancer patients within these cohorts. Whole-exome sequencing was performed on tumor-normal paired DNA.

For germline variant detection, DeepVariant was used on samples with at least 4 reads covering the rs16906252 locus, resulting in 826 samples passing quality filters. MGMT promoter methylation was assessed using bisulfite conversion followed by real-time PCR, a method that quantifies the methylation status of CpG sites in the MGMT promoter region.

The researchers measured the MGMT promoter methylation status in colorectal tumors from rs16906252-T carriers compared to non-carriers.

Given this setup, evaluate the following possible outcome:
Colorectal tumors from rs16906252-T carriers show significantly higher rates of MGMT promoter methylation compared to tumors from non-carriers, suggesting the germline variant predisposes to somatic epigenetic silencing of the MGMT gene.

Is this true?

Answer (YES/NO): YES